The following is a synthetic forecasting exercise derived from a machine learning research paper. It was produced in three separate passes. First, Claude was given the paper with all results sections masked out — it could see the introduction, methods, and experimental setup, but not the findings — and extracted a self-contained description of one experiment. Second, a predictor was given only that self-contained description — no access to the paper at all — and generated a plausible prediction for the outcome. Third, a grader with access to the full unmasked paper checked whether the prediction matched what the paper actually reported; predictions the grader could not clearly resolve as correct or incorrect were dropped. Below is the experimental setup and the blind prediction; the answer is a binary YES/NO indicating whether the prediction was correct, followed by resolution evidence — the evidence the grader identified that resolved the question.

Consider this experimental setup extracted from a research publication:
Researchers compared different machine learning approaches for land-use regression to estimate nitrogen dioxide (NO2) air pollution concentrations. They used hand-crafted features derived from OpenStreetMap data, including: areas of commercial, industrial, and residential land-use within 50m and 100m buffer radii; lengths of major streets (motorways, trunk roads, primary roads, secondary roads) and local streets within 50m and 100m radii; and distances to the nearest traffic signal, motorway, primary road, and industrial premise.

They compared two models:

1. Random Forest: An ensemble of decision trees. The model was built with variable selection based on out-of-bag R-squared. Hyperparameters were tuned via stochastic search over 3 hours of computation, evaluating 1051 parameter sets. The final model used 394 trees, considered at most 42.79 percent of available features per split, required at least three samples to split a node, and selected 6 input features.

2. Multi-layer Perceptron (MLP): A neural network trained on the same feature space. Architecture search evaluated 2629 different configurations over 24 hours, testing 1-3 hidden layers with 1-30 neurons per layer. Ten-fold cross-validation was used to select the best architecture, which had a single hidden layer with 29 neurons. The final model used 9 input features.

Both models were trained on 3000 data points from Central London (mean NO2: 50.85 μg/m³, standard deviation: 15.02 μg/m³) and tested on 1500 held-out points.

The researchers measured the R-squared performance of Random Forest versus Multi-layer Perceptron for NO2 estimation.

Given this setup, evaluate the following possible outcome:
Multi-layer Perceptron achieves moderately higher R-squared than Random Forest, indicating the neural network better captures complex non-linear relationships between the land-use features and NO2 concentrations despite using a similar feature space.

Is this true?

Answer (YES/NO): NO